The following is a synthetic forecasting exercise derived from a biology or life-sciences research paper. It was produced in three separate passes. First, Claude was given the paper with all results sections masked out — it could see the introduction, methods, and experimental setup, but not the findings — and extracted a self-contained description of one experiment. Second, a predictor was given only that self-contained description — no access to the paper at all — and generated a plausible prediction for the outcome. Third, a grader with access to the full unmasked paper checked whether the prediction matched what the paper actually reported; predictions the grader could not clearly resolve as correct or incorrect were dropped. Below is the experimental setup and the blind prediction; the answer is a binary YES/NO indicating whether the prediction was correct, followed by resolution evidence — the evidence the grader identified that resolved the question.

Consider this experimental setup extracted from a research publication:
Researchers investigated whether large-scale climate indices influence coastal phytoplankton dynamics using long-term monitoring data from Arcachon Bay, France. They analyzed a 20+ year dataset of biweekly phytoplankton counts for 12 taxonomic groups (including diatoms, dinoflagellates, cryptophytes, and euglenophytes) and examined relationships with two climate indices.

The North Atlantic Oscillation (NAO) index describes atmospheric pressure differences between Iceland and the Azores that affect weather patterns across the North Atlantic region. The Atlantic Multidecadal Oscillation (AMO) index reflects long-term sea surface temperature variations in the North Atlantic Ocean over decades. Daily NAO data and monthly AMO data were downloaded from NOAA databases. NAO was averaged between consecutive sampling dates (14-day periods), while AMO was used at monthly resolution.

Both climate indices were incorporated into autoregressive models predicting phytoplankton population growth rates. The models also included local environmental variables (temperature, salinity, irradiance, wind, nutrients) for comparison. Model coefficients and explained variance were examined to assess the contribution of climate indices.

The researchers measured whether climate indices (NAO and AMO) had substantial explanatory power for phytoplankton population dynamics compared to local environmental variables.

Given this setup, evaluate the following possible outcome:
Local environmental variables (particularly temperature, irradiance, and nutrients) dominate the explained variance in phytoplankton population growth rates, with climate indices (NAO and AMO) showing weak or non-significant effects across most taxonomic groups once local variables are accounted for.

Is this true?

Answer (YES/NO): NO